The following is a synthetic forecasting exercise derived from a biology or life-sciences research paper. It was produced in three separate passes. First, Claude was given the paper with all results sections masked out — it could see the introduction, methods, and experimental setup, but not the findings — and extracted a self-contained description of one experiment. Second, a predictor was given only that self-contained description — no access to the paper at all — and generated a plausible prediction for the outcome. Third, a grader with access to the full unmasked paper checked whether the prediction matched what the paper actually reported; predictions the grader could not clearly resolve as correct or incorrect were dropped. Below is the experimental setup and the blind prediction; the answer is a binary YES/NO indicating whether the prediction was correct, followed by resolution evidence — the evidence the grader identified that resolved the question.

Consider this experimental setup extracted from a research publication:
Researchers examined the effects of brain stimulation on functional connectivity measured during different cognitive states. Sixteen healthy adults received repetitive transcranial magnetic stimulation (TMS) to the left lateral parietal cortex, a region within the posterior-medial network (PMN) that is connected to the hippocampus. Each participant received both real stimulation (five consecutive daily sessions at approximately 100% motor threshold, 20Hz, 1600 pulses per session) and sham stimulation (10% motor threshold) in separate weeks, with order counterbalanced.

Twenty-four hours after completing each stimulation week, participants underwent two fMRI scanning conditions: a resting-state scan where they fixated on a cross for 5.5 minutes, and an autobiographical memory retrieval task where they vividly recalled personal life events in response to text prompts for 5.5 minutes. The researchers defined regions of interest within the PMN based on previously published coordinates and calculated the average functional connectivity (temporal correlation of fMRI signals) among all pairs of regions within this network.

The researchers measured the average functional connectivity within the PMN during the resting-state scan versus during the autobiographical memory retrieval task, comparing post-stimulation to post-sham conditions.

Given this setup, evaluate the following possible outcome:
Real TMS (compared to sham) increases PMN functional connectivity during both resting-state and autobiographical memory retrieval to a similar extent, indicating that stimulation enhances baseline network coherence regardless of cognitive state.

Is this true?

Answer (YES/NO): NO